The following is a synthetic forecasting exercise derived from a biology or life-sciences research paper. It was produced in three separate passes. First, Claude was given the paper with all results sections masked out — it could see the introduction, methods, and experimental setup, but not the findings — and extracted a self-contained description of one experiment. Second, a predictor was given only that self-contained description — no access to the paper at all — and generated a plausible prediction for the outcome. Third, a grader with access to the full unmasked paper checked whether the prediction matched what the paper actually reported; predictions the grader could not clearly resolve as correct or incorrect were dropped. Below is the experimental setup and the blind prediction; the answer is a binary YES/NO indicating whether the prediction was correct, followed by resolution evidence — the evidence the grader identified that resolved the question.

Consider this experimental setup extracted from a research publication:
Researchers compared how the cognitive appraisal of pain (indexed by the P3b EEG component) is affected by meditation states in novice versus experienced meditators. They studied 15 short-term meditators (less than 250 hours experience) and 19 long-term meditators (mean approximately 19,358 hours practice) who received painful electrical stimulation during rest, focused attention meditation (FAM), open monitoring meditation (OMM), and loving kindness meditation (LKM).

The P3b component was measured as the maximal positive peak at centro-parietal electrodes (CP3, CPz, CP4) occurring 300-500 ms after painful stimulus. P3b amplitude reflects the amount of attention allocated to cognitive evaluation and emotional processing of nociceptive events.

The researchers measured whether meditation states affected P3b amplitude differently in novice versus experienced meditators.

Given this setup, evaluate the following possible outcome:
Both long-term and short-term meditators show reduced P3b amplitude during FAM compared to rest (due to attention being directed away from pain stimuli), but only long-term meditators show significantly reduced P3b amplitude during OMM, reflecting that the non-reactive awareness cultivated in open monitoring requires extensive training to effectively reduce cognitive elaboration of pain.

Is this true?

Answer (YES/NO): NO